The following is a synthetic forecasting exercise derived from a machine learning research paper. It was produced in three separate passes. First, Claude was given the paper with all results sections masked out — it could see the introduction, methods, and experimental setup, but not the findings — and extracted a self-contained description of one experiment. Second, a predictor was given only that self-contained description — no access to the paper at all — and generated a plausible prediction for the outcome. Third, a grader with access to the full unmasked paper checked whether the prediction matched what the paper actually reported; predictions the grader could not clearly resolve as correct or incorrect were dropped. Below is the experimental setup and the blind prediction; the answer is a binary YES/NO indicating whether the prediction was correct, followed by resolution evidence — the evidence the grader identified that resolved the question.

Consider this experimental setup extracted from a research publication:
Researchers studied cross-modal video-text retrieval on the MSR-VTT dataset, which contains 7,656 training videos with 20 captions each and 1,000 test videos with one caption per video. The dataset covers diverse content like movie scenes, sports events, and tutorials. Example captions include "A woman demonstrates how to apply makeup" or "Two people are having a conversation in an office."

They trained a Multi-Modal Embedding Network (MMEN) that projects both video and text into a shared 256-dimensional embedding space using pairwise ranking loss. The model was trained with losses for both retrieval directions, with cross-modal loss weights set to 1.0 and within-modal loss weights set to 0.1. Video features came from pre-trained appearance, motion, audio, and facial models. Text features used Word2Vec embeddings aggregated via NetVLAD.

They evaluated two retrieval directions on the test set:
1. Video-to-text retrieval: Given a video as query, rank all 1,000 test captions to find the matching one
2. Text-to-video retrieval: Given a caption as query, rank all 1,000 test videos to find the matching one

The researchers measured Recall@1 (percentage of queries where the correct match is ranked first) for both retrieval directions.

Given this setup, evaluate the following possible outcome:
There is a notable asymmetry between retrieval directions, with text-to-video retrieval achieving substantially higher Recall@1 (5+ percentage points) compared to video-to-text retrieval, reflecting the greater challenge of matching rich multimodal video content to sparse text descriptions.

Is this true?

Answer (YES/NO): NO